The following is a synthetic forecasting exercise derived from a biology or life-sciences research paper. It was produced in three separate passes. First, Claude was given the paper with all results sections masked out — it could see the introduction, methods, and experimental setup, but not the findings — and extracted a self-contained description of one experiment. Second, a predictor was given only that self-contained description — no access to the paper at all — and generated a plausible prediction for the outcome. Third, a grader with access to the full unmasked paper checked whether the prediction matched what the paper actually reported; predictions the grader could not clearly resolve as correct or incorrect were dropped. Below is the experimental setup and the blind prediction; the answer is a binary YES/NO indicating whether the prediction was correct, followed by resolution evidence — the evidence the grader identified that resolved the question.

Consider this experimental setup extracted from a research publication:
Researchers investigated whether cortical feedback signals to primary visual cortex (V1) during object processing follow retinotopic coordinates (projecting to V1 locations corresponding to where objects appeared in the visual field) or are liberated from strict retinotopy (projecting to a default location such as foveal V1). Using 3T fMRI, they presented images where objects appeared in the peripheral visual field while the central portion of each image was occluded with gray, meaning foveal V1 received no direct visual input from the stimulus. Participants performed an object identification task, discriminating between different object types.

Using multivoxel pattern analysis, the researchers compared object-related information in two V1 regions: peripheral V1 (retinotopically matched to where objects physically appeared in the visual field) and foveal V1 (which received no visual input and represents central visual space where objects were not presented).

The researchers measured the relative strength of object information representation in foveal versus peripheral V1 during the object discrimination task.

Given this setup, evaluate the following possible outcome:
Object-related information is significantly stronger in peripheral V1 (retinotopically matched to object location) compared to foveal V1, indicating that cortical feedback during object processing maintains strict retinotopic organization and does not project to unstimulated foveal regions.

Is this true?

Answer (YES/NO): NO